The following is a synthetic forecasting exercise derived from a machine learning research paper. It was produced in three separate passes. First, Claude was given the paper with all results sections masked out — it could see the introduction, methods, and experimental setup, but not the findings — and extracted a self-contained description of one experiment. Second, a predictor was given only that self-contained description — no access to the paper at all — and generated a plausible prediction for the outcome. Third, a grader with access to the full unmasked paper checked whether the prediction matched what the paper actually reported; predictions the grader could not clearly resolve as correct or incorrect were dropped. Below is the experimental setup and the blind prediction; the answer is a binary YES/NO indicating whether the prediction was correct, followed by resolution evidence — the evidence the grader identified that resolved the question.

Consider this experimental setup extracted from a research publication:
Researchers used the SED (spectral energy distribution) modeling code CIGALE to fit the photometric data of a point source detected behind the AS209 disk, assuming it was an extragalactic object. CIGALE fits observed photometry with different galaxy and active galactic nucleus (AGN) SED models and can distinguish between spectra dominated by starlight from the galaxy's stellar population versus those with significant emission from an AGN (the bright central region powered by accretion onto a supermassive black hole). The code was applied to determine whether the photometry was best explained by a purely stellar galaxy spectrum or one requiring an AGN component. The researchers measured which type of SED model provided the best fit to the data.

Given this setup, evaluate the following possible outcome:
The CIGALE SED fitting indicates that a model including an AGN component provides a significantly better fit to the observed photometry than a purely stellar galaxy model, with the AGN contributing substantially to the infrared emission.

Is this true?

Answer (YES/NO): NO